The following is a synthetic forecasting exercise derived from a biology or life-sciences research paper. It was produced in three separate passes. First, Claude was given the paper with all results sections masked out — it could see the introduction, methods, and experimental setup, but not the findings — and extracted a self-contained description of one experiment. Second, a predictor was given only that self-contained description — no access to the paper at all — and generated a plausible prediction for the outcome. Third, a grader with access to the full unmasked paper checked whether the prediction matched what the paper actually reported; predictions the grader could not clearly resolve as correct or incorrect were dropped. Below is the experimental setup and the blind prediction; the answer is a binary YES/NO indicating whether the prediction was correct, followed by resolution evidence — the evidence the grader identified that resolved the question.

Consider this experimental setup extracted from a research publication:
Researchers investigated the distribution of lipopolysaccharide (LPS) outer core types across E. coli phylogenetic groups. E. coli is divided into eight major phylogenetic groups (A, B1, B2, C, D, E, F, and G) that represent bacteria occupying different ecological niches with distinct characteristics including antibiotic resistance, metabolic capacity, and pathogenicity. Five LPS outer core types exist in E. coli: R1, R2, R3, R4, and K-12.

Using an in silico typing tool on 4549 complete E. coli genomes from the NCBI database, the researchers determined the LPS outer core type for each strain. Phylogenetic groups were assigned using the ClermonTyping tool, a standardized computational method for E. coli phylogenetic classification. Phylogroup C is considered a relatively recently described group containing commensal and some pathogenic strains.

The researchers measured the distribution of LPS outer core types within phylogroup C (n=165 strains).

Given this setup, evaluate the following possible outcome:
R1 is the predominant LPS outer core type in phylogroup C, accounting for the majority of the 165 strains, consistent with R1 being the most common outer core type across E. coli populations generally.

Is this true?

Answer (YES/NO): YES